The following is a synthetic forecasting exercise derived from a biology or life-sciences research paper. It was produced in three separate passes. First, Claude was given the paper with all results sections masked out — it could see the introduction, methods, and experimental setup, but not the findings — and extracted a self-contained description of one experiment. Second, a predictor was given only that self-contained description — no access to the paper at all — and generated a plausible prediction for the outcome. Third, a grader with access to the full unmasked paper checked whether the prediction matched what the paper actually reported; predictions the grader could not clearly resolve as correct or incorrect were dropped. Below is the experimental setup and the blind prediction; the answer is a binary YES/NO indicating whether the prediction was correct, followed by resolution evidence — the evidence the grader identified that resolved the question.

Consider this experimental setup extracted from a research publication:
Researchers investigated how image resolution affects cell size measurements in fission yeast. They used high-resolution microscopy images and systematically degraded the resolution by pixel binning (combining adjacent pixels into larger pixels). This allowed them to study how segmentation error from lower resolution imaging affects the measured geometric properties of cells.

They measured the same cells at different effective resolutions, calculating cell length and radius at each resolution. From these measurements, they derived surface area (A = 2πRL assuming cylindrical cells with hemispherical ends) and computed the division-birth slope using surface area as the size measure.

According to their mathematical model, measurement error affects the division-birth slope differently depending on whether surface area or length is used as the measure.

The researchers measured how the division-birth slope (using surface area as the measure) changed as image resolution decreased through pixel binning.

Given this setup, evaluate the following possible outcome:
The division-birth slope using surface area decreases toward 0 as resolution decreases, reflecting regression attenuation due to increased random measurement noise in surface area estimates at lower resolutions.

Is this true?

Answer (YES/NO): NO